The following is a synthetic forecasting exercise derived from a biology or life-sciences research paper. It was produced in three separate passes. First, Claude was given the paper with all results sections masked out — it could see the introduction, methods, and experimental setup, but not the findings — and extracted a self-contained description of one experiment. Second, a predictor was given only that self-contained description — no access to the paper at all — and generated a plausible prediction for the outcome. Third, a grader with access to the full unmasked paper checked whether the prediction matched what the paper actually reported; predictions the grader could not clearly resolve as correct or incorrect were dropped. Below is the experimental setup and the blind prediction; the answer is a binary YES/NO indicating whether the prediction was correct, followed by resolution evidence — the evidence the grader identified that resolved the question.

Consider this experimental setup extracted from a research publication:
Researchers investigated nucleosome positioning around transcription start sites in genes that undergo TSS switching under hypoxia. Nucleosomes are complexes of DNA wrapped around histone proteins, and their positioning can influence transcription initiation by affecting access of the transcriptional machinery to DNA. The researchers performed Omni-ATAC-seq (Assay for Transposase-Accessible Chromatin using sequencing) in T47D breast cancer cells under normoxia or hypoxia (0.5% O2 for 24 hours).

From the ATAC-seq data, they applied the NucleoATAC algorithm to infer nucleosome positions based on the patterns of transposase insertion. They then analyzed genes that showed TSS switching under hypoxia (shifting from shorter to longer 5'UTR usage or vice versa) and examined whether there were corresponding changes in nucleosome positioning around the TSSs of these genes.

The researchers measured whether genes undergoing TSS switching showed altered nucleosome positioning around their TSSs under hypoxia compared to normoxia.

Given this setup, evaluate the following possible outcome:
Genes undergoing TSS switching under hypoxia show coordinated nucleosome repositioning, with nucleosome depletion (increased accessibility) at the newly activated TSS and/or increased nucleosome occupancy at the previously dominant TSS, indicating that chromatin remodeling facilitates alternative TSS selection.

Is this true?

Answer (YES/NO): NO